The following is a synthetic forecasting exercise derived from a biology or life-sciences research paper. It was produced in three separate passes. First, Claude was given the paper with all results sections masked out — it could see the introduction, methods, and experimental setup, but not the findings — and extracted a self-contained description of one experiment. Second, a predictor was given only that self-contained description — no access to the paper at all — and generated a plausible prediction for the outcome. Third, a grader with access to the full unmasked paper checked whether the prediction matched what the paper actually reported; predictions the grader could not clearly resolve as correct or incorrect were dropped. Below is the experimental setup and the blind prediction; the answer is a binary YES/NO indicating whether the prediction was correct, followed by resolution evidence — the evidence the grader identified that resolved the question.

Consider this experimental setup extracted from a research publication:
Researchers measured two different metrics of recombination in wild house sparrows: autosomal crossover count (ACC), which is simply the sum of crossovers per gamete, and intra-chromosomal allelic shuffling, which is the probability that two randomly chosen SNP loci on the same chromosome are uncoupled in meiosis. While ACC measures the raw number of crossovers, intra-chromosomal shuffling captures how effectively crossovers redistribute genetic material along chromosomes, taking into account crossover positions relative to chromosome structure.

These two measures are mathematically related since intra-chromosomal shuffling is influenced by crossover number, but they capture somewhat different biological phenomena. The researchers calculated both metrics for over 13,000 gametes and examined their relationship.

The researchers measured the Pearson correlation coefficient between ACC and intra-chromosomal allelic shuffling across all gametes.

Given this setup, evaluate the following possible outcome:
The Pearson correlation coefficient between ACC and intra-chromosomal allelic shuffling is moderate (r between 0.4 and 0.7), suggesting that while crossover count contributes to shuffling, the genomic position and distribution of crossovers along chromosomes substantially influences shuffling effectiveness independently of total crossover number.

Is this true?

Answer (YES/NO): NO